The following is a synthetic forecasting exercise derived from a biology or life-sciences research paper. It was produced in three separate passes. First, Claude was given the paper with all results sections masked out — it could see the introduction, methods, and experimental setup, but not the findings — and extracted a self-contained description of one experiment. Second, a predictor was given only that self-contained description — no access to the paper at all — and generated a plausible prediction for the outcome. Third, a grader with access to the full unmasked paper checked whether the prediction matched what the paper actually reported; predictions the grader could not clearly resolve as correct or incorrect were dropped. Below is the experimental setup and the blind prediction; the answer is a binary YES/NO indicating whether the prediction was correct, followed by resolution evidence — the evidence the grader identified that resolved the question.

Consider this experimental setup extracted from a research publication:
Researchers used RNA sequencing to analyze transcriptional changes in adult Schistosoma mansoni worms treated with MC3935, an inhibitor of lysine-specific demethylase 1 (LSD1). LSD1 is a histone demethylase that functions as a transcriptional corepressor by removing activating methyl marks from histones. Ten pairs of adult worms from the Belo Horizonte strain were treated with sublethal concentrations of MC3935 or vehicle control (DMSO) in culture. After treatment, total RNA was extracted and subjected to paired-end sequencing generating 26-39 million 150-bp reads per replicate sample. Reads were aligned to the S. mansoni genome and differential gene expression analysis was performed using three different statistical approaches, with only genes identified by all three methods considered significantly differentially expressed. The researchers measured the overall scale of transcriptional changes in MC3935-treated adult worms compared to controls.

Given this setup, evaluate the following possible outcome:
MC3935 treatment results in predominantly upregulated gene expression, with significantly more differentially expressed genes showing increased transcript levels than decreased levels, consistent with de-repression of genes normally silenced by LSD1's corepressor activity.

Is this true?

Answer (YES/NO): NO